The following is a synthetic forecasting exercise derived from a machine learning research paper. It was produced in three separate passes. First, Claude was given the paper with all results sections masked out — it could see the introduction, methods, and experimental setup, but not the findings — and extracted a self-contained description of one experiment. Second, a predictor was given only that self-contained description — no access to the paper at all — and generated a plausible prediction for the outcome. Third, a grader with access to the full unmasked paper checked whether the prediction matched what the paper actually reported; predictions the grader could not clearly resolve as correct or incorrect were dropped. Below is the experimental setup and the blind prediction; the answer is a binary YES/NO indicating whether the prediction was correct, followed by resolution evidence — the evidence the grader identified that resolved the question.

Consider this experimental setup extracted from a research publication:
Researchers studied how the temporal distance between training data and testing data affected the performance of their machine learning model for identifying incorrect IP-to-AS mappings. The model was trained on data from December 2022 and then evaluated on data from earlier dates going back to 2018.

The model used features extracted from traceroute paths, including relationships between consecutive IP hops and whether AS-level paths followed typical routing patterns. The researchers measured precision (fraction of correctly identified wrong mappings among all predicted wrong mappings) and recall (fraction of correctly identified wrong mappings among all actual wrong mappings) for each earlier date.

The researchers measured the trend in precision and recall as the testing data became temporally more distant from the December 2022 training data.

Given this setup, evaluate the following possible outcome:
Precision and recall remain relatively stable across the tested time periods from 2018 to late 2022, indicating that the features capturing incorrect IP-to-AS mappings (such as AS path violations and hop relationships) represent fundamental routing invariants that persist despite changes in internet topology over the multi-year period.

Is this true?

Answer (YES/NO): NO